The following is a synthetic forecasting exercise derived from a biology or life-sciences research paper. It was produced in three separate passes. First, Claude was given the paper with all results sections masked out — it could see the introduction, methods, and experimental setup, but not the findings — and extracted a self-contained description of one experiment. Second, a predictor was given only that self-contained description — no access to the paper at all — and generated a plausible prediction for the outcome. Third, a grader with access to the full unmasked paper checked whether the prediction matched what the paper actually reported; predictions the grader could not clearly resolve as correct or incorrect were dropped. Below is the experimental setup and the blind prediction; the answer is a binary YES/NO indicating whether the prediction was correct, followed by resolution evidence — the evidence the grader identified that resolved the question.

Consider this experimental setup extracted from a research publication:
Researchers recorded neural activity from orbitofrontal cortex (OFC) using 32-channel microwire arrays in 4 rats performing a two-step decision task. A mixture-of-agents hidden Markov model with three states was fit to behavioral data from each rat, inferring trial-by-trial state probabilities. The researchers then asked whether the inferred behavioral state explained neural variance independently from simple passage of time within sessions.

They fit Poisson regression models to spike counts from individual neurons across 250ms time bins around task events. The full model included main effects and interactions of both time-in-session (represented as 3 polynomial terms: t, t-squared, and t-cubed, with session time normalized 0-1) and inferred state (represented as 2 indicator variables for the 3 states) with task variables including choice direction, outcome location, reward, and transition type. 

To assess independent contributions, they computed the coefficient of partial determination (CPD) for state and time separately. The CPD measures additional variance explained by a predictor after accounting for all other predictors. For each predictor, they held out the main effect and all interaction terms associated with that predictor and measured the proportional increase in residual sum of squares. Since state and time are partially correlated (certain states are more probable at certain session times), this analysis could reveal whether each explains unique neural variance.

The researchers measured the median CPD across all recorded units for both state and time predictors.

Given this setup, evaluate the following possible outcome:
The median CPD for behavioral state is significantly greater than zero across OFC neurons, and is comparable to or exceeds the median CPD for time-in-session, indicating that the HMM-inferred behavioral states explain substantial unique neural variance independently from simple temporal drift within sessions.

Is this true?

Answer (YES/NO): NO